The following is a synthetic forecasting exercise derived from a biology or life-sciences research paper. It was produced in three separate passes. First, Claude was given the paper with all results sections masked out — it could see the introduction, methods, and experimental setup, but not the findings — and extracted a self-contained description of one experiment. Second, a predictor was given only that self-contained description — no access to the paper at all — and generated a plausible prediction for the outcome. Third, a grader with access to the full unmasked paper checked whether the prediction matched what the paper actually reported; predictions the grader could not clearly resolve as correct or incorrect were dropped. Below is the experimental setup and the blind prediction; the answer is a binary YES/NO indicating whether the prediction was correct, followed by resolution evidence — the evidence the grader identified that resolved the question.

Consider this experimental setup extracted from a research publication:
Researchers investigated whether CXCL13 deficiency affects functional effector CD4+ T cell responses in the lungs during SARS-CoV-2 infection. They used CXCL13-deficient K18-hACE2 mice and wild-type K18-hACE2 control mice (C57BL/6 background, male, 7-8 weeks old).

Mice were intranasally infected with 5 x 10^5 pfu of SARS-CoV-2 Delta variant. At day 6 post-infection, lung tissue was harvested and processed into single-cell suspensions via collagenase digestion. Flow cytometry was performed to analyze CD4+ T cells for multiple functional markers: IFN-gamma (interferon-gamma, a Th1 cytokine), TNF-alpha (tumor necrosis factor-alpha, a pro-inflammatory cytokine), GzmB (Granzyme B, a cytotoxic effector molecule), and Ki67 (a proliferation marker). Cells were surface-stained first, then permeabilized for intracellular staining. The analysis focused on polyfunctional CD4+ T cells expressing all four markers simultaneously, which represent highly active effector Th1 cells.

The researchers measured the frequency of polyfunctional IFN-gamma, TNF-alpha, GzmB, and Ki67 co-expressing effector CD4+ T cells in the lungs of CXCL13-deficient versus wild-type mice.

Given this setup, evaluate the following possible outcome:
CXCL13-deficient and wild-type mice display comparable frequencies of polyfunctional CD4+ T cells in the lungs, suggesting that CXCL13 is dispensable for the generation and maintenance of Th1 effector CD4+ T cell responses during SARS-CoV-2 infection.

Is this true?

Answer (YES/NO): NO